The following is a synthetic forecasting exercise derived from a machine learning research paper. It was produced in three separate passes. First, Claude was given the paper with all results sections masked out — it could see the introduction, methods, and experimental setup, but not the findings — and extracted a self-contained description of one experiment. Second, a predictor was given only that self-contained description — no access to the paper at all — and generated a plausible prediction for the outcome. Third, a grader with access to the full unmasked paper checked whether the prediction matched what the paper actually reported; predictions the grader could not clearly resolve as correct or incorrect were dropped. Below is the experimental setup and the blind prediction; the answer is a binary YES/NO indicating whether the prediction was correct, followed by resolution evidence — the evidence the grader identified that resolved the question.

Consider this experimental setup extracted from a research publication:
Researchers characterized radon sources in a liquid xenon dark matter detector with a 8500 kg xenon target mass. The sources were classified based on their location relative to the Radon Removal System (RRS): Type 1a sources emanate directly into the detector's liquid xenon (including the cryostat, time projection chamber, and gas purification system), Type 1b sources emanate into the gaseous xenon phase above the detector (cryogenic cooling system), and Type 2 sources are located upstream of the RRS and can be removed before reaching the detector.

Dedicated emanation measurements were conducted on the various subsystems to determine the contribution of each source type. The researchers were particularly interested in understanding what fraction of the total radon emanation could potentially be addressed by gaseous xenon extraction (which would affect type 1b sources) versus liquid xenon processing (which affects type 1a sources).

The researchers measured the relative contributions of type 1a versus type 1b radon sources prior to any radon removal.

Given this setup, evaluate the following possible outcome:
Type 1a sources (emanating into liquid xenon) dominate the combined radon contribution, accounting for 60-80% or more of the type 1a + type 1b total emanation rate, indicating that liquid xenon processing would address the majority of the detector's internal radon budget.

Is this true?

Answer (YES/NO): NO